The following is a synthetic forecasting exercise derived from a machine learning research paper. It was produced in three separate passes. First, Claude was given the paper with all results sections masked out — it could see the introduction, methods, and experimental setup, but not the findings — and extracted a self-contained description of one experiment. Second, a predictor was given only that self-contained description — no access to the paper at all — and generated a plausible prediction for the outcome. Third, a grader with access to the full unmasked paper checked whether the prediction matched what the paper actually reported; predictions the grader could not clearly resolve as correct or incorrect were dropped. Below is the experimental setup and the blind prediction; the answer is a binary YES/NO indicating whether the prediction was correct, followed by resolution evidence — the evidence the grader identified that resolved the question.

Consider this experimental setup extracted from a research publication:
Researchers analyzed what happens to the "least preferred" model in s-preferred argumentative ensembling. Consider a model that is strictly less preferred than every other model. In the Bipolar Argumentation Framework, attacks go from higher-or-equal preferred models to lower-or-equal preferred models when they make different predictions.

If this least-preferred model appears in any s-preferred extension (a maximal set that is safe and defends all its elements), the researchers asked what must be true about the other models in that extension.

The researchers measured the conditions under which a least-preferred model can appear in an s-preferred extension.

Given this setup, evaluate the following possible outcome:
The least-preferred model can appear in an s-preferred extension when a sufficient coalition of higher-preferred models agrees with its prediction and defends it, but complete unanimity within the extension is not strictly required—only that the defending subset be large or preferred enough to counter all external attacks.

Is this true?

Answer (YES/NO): NO